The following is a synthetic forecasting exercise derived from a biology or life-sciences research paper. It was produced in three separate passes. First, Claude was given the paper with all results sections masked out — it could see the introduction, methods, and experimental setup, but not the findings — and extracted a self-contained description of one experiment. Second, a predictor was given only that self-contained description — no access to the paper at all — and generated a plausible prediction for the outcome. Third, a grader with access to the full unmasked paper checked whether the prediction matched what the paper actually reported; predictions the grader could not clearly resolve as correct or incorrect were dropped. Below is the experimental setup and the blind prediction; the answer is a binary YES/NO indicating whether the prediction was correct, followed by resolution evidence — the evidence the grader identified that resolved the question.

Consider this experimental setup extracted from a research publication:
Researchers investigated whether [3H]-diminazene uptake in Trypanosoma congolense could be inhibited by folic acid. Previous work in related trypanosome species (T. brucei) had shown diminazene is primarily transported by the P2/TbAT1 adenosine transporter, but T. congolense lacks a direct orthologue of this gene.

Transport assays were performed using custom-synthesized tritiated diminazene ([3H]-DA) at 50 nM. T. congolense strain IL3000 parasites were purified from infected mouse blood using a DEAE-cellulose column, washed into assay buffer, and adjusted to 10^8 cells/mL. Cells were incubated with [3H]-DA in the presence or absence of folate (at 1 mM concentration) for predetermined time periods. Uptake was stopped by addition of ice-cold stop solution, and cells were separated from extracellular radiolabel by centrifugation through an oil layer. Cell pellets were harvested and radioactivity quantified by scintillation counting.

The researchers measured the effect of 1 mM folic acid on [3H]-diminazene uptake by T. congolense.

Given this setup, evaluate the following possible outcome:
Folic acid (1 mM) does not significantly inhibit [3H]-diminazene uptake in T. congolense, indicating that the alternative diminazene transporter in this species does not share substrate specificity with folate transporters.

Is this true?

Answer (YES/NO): NO